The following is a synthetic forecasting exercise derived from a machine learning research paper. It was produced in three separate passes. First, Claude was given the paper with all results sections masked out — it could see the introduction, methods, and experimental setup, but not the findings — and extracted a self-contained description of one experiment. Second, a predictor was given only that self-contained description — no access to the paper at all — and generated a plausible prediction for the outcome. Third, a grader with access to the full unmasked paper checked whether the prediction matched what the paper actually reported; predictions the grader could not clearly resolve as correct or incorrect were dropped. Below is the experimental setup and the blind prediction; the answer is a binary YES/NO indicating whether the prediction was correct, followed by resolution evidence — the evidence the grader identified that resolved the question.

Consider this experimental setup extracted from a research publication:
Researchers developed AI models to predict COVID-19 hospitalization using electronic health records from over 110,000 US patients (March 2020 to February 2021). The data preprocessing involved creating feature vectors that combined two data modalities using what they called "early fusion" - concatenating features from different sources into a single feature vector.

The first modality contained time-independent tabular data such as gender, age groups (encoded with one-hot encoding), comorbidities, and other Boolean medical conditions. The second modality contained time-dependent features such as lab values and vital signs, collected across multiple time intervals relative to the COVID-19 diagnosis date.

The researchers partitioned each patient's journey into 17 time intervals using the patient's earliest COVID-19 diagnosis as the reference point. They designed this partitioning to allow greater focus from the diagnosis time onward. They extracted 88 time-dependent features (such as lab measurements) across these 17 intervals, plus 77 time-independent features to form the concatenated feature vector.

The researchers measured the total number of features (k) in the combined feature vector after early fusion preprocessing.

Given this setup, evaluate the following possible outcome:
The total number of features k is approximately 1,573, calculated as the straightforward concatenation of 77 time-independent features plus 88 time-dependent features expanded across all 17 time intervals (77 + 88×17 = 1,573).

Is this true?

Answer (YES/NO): YES